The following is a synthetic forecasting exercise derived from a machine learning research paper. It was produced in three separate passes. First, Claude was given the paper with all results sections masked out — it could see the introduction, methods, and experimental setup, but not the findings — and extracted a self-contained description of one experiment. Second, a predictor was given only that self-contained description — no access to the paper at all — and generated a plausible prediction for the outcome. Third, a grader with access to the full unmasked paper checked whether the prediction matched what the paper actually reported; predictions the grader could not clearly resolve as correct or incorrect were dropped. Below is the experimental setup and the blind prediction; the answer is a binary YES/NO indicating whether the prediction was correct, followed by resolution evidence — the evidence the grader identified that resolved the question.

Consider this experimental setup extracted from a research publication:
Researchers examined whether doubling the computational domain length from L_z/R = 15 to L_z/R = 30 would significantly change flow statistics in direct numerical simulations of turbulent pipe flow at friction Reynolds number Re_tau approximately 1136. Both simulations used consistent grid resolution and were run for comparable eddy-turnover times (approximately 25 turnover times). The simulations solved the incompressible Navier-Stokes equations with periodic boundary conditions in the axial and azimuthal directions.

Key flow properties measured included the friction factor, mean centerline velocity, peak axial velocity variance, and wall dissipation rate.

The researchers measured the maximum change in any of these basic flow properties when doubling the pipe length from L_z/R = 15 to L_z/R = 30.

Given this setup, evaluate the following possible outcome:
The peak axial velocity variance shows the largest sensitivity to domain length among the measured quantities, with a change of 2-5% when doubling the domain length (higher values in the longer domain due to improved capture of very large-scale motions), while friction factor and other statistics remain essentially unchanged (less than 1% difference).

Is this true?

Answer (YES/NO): NO